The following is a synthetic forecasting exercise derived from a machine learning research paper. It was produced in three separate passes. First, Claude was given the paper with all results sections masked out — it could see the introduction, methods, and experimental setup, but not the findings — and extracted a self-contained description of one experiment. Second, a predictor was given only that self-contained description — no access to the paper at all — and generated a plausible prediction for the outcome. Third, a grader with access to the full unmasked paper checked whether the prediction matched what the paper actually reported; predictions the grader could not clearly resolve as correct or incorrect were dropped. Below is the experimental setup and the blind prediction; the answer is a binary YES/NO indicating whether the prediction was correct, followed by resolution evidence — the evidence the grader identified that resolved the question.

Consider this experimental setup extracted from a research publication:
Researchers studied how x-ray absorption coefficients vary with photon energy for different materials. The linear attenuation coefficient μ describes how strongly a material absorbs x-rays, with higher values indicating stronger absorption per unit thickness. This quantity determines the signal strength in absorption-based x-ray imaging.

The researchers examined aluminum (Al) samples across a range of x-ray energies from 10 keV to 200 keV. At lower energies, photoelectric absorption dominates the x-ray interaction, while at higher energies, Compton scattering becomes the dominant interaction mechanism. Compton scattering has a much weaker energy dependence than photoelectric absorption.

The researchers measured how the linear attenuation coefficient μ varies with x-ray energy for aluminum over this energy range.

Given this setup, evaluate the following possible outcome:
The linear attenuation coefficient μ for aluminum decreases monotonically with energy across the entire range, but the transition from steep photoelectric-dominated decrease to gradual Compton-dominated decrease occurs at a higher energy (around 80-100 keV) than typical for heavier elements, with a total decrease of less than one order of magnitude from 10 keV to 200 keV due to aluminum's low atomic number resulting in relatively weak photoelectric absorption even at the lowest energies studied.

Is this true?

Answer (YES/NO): NO